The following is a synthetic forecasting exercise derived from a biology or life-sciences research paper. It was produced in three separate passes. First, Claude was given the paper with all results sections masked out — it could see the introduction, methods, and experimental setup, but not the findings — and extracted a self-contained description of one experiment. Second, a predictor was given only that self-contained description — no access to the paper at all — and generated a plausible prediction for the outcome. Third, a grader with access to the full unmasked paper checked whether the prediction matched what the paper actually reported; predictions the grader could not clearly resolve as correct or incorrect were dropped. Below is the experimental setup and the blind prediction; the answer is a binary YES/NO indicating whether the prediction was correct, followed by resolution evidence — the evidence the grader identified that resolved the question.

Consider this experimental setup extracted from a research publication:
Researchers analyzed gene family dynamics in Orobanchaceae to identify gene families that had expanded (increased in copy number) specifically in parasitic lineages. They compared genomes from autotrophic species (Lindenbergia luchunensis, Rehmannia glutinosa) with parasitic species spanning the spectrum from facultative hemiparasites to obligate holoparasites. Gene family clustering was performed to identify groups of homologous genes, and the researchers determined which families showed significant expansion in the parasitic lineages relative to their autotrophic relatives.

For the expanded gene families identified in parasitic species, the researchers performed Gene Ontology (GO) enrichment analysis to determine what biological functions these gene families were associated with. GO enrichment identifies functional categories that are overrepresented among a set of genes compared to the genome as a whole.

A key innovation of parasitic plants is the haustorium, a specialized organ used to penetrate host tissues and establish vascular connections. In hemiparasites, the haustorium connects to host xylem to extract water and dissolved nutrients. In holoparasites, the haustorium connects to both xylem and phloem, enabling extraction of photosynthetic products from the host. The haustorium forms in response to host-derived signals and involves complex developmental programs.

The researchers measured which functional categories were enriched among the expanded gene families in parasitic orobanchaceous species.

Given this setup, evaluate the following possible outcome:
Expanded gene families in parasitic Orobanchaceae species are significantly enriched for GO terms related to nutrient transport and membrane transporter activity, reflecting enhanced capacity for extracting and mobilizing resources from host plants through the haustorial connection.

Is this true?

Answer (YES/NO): YES